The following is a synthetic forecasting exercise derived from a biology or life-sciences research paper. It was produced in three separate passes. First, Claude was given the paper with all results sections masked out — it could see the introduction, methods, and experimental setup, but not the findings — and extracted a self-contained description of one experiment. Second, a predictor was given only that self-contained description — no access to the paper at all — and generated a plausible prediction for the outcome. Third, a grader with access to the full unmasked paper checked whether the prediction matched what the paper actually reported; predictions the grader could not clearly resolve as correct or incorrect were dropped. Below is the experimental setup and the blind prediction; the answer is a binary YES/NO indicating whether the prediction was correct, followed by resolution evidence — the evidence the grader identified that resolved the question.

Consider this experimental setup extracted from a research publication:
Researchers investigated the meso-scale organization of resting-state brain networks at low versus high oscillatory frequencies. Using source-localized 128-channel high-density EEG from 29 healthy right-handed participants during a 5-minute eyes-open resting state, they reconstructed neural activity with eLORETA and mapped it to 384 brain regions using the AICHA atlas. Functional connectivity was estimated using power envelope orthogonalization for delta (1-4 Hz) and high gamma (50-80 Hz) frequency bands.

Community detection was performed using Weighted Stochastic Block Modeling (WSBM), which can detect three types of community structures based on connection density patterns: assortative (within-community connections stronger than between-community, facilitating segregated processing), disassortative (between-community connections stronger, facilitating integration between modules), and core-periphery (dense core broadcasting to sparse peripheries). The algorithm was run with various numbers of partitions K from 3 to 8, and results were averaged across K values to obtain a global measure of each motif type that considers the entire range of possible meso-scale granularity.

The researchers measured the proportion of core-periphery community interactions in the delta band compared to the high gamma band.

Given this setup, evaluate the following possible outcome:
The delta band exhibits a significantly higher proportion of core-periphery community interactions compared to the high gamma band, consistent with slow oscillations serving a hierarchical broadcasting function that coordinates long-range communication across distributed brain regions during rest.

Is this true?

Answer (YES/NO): NO